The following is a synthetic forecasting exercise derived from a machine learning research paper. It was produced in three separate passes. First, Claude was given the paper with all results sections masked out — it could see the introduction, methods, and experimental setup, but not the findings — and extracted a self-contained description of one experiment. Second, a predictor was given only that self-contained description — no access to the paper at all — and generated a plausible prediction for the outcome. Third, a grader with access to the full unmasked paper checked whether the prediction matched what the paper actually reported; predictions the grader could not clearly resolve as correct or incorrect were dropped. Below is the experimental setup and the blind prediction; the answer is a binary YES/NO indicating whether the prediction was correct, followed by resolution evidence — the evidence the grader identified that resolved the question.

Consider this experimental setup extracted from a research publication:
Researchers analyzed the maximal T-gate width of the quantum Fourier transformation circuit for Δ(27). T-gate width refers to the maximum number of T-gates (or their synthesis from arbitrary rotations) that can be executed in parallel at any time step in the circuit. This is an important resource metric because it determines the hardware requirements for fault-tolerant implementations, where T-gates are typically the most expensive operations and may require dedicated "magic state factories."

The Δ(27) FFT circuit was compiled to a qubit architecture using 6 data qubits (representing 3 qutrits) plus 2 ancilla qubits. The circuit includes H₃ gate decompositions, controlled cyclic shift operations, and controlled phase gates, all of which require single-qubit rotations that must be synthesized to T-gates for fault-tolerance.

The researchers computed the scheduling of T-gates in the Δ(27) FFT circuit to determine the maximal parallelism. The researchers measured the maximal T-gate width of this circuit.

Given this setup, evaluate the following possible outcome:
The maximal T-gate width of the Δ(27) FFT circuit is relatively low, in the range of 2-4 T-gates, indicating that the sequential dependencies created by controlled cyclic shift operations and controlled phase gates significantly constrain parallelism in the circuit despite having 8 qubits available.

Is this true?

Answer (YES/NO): YES